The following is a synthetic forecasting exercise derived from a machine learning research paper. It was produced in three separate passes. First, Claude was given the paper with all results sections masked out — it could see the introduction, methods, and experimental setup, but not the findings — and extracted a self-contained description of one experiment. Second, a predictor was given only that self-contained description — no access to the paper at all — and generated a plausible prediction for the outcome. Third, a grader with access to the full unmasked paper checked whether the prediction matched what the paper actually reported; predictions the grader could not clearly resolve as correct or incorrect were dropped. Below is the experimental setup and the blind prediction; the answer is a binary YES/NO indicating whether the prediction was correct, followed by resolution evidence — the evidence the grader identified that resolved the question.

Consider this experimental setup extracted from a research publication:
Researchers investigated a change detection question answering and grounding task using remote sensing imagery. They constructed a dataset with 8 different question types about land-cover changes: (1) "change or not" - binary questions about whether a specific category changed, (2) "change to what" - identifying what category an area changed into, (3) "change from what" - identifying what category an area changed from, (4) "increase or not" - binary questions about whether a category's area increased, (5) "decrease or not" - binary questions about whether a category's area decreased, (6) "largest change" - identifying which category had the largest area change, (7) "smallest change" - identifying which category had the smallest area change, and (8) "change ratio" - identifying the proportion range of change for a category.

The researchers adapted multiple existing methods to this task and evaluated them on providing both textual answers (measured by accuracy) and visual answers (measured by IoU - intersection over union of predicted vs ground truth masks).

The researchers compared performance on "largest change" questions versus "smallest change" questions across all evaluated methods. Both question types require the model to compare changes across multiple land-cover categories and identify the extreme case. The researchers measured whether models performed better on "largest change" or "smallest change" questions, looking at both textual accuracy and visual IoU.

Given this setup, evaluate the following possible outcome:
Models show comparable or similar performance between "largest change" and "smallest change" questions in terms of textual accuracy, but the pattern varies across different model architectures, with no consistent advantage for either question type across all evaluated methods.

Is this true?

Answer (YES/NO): NO